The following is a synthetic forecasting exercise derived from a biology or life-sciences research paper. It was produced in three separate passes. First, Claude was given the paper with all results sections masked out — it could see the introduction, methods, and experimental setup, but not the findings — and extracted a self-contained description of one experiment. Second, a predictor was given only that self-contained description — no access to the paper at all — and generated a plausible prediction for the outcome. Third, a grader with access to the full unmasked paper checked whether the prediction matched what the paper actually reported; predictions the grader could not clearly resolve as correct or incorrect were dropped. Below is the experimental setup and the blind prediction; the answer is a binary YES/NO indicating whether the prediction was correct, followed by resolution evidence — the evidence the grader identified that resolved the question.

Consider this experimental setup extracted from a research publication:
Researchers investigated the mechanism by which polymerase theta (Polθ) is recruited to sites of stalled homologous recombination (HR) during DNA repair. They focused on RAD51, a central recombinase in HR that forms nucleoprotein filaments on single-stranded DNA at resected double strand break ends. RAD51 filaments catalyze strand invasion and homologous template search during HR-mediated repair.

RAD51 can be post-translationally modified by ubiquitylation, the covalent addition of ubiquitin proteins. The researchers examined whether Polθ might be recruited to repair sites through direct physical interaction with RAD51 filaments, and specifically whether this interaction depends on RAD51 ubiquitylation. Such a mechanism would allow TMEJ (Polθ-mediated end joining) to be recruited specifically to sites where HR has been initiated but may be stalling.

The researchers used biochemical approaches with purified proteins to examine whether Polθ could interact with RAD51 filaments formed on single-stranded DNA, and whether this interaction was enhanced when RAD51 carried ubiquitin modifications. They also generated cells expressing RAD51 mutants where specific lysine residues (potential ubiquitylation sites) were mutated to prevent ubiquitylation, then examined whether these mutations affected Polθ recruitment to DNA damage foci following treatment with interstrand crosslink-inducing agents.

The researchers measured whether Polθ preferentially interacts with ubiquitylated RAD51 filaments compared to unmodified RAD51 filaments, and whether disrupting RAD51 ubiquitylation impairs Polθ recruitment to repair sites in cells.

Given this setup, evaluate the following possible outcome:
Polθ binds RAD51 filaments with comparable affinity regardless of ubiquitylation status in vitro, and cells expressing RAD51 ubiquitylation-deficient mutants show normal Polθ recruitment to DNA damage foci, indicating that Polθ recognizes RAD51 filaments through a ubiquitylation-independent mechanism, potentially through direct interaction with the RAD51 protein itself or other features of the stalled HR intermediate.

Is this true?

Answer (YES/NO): NO